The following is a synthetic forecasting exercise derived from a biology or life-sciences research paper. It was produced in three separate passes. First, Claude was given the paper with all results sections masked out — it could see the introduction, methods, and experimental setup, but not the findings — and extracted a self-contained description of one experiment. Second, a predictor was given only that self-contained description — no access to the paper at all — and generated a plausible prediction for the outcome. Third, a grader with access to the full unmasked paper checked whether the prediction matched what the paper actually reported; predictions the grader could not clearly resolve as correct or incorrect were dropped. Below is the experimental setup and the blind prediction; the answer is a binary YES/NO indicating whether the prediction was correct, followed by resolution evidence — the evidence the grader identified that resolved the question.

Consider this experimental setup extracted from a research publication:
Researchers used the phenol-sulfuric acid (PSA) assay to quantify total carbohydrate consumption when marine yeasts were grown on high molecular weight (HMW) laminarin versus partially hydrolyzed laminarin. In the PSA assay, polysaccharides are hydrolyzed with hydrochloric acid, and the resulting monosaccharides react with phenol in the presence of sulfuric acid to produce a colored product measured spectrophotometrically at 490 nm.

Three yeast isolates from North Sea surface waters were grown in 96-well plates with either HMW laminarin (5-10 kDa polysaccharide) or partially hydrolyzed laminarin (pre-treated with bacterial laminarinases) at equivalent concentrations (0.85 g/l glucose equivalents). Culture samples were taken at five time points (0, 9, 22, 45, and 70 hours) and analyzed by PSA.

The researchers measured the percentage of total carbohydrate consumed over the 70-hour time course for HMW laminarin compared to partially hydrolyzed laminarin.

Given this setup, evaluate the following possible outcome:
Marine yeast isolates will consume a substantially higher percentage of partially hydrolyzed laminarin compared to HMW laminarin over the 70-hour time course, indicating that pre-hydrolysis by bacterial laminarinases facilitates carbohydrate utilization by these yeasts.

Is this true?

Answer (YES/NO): YES